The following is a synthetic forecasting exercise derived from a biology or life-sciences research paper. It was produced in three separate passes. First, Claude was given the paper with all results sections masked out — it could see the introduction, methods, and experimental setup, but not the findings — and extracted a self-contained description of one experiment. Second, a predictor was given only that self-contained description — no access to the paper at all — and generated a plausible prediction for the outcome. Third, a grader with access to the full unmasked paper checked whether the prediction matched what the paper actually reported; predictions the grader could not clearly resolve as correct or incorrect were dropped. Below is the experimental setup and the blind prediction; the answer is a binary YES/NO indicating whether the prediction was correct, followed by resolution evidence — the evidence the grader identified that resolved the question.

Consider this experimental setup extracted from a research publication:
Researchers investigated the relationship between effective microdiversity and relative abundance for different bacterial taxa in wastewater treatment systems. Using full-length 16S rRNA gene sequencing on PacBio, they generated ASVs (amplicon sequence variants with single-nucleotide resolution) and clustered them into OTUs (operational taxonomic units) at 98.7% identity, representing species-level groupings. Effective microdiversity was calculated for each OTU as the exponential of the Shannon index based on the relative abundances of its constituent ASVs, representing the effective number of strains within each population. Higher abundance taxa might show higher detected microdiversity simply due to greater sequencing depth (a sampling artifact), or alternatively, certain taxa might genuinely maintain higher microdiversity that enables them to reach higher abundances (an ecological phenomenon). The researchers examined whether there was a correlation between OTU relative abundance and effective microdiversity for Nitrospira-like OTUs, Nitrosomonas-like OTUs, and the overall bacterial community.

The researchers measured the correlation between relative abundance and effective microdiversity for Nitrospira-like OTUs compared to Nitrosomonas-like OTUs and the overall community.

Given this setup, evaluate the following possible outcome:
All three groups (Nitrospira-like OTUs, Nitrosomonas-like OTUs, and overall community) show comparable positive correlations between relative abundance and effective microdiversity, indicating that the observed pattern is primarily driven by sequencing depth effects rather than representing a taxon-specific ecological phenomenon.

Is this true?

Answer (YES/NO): NO